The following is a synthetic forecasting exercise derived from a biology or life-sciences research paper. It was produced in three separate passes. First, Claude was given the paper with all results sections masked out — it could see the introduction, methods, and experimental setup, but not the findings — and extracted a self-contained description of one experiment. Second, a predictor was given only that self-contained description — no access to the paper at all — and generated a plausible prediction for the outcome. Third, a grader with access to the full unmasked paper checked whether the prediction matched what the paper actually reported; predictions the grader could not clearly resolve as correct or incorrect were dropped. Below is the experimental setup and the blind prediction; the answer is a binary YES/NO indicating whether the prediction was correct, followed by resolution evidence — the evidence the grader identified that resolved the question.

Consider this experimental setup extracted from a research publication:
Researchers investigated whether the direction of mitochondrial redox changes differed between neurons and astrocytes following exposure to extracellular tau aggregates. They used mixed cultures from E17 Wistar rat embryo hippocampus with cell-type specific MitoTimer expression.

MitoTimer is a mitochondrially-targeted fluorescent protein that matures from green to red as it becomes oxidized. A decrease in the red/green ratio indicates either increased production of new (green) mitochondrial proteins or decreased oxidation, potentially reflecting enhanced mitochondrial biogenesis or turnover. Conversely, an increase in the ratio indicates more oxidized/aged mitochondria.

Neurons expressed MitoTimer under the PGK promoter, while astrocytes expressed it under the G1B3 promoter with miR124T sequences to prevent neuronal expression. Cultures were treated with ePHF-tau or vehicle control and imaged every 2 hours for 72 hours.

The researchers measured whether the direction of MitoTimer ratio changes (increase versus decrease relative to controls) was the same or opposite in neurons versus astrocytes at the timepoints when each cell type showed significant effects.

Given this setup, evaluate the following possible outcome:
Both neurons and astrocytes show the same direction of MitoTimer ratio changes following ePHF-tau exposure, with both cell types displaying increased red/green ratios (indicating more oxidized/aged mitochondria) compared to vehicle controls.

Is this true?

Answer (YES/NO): NO